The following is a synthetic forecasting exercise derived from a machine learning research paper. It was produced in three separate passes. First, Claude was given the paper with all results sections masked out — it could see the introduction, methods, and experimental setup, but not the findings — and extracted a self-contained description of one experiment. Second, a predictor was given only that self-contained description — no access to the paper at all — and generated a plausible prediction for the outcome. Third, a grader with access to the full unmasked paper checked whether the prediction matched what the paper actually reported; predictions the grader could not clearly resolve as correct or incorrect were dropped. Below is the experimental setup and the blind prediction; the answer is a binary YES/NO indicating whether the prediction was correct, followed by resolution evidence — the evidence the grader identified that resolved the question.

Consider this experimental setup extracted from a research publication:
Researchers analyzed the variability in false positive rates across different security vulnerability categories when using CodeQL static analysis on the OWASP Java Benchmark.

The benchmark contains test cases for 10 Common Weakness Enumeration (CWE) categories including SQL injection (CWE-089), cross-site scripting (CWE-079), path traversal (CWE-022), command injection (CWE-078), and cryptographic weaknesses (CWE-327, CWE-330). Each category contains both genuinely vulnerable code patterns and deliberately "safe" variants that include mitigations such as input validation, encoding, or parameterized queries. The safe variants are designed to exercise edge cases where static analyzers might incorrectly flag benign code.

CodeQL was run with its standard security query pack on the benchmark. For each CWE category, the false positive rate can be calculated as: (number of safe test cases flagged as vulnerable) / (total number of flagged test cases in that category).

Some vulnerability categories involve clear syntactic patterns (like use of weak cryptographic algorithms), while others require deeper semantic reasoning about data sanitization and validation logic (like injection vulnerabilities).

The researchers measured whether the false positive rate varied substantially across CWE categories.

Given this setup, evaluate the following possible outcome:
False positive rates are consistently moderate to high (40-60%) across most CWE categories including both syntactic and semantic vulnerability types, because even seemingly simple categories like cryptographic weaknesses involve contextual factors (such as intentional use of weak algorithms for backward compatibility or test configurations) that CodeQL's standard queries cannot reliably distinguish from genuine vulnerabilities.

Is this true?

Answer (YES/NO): NO